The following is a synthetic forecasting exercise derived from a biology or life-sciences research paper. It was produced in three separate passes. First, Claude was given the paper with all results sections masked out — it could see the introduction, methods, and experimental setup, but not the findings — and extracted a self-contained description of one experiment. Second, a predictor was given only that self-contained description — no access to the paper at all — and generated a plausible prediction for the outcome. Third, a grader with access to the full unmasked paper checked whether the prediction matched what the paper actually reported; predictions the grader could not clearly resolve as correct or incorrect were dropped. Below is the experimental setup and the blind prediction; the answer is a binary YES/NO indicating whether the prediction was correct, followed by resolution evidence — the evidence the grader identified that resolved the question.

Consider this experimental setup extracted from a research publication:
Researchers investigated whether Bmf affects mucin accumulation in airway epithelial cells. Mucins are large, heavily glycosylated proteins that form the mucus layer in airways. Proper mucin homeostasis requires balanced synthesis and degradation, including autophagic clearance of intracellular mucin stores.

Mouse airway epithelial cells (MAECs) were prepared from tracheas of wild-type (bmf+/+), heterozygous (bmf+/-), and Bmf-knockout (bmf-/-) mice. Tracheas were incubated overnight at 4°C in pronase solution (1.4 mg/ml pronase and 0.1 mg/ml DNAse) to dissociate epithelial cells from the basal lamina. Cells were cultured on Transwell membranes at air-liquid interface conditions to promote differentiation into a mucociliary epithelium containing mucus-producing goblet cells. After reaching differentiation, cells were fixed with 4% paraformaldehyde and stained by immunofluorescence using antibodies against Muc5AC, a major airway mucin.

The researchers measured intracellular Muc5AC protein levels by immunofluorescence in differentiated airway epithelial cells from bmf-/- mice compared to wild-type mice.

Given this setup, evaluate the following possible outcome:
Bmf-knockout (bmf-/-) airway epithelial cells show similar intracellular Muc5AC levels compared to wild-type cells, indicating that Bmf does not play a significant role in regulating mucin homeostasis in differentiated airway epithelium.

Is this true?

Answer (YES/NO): NO